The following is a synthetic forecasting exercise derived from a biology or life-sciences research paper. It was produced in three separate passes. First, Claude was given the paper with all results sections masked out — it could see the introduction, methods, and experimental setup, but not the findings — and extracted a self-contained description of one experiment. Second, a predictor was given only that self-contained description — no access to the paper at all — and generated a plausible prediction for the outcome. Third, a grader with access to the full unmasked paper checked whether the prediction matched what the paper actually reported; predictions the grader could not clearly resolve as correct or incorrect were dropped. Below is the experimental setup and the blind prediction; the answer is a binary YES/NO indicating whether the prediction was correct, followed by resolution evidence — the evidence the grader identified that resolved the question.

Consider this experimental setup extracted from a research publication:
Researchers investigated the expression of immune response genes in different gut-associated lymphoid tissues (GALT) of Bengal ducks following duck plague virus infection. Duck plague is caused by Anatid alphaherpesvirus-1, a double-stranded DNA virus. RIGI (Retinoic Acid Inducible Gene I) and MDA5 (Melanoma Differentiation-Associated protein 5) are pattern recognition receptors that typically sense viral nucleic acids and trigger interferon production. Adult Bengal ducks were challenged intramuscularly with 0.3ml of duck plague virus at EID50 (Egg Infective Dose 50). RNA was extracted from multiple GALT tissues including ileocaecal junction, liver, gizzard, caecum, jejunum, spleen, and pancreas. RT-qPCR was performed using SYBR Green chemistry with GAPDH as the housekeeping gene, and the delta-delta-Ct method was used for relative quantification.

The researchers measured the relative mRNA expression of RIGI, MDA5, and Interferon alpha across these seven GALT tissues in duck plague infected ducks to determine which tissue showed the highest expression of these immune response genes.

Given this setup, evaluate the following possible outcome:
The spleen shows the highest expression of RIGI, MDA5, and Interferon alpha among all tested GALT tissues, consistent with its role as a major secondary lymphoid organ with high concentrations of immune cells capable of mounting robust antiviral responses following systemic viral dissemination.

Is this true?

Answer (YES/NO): NO